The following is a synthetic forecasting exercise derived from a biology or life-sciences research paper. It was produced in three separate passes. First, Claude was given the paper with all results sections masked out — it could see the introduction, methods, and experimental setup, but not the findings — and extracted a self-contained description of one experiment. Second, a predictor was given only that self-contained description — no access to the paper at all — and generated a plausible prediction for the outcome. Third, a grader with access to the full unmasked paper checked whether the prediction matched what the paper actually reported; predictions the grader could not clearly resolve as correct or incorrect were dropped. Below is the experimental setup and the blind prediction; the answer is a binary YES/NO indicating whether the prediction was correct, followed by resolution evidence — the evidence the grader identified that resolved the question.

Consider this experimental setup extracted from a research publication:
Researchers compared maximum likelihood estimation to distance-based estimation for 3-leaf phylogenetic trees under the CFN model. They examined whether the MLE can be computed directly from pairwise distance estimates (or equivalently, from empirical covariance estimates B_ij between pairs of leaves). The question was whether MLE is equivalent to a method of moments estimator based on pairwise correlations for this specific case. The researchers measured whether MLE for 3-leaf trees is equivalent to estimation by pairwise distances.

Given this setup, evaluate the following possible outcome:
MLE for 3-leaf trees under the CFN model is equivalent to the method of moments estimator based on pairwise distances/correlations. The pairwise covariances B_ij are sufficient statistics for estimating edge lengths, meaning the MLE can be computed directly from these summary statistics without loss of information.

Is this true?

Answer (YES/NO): YES